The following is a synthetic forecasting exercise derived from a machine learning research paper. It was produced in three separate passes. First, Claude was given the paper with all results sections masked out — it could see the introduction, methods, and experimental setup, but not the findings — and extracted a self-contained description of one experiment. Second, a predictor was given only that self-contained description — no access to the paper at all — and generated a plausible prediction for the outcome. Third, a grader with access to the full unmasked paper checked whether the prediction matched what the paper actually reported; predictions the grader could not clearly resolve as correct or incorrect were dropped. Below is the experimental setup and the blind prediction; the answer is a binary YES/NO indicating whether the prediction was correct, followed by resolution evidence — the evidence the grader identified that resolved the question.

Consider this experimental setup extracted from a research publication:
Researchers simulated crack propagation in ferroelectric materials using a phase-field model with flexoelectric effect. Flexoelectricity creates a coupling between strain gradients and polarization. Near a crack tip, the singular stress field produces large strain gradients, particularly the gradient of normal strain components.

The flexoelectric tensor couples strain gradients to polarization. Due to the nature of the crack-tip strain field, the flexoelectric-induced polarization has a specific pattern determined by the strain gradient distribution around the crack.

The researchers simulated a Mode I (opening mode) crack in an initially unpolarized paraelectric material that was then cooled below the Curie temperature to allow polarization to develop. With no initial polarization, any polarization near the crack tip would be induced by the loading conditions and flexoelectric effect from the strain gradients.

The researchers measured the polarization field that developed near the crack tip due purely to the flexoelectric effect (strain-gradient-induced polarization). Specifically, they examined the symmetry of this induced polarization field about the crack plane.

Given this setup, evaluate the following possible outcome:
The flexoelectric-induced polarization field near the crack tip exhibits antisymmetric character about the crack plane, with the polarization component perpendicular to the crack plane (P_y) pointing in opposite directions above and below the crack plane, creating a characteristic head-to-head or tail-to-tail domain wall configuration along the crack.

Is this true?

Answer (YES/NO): YES